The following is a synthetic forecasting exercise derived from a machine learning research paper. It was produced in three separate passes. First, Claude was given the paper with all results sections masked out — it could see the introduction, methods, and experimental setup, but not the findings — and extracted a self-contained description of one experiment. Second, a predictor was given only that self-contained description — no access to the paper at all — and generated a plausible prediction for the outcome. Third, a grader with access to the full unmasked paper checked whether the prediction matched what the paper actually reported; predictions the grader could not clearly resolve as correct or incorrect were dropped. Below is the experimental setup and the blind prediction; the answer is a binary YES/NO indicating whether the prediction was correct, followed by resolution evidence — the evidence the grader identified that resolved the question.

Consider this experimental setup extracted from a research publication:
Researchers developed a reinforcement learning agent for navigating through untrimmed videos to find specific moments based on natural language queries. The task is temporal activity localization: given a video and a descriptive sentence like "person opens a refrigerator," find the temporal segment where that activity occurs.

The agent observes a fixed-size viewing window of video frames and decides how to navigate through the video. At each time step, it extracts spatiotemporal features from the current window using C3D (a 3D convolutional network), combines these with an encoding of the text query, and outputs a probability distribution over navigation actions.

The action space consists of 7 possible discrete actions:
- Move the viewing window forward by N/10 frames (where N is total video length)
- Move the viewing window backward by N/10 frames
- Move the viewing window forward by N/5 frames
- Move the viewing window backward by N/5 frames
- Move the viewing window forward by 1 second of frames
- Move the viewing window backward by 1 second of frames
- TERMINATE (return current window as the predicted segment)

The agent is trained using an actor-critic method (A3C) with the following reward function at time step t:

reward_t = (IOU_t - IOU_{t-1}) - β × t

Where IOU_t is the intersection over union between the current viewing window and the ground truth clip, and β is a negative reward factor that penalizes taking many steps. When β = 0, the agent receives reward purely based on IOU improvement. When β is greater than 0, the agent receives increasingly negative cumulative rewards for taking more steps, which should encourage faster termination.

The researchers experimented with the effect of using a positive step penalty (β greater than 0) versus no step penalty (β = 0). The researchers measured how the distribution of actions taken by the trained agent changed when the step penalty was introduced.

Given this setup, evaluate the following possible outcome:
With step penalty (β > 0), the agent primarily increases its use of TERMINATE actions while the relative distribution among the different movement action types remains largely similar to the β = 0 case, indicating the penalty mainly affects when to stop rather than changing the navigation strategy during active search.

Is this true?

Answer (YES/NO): NO